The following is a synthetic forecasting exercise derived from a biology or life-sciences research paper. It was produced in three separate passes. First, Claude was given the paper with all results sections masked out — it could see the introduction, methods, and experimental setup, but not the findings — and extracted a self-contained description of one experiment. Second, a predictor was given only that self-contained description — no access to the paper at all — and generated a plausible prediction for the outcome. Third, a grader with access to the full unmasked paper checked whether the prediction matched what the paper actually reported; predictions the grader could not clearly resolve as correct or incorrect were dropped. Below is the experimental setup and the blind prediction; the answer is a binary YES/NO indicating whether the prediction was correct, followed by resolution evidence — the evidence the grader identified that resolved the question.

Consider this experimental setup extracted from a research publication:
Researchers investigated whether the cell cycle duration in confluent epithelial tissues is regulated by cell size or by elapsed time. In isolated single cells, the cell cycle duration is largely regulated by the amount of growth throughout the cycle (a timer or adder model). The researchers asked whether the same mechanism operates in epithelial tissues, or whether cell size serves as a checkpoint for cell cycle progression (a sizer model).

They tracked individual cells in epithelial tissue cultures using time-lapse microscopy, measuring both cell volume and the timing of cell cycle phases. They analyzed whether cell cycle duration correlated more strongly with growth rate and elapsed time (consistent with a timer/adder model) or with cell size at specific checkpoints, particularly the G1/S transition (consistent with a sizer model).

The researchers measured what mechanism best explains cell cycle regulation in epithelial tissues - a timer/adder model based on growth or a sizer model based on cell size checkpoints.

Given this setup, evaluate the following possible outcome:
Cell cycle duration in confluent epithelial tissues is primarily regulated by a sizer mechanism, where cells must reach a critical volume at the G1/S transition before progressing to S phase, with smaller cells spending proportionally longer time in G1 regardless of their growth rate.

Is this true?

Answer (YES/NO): YES